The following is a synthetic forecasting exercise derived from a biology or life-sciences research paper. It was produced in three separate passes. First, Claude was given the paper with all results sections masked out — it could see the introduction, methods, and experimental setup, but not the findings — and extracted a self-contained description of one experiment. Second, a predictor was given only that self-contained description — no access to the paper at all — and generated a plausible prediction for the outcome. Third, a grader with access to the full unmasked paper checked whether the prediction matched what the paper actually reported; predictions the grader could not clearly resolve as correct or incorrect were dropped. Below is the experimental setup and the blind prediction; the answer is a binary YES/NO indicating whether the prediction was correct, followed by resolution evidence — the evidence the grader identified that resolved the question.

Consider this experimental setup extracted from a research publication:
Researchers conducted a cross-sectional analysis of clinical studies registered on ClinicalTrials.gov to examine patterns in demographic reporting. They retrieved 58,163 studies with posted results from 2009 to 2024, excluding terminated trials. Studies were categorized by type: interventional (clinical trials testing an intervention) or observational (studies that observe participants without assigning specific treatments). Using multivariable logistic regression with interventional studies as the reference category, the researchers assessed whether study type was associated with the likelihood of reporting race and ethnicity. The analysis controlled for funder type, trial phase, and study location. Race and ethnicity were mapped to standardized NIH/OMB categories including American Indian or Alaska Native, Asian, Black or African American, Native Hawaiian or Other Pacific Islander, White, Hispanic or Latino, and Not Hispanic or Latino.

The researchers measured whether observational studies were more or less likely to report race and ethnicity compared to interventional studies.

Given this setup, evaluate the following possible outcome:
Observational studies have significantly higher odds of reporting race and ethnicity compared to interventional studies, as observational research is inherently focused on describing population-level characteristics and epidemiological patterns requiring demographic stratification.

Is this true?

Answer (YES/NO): NO